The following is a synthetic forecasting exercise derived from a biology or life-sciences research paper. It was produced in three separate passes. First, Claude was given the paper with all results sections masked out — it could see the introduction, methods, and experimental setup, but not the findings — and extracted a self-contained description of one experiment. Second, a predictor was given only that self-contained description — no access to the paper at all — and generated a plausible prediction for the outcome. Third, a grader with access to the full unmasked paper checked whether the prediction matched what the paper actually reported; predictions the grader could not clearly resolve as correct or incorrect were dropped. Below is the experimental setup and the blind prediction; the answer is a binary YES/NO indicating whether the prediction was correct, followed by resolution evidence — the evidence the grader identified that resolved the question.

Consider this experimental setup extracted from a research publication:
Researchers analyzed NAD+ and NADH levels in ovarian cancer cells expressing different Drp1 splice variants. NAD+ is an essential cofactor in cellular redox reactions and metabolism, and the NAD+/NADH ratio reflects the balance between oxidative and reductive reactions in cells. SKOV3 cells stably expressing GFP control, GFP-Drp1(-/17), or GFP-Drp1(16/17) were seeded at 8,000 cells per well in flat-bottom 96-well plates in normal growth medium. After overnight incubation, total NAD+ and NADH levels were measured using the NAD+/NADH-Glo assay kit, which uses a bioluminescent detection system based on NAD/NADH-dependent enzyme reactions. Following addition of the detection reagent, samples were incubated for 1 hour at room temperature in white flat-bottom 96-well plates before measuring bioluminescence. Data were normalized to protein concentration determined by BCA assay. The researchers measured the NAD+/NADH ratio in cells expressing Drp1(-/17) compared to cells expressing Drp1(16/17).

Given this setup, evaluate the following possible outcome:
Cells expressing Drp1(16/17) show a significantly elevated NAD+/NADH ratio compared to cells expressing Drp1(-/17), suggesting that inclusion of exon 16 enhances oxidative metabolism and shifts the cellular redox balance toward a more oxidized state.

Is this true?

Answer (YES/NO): NO